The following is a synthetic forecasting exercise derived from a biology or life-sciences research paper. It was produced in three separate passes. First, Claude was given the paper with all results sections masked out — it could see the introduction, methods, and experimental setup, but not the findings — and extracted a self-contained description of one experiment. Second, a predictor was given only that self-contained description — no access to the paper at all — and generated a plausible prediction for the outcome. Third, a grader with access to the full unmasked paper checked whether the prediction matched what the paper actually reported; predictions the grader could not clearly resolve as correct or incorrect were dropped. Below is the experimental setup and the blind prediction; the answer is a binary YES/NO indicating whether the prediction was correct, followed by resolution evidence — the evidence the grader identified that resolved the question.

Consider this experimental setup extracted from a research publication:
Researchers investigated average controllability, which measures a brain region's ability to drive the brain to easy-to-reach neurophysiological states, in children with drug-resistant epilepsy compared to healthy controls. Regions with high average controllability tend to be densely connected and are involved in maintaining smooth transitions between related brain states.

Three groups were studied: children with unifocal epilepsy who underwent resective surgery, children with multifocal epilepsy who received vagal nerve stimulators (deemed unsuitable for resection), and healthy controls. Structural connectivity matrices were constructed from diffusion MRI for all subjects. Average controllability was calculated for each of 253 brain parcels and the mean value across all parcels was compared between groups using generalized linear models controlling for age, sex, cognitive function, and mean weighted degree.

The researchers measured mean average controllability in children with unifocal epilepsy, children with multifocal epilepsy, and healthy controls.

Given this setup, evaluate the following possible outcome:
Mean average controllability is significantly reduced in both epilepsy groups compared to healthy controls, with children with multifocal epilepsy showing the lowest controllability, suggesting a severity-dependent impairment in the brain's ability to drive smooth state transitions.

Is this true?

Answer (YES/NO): NO